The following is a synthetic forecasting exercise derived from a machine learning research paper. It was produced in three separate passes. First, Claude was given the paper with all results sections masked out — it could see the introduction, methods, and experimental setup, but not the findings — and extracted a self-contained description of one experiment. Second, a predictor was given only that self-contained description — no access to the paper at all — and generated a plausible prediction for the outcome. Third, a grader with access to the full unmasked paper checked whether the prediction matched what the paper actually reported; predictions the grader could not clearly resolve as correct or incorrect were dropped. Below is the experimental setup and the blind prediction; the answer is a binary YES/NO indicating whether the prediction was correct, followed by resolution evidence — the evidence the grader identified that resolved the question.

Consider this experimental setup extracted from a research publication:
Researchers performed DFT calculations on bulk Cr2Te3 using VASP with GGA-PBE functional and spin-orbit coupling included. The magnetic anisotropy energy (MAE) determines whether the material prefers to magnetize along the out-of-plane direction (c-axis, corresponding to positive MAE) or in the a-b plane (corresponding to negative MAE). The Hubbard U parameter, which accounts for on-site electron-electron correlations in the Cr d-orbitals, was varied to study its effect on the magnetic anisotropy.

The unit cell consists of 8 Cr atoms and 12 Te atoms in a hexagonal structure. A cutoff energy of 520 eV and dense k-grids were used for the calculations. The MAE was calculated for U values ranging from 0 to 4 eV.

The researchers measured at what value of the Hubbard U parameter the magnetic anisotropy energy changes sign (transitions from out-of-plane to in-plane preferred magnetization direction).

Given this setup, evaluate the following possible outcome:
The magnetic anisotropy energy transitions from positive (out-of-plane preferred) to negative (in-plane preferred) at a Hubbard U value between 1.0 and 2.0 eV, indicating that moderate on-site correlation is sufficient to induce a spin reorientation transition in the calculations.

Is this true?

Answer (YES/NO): NO